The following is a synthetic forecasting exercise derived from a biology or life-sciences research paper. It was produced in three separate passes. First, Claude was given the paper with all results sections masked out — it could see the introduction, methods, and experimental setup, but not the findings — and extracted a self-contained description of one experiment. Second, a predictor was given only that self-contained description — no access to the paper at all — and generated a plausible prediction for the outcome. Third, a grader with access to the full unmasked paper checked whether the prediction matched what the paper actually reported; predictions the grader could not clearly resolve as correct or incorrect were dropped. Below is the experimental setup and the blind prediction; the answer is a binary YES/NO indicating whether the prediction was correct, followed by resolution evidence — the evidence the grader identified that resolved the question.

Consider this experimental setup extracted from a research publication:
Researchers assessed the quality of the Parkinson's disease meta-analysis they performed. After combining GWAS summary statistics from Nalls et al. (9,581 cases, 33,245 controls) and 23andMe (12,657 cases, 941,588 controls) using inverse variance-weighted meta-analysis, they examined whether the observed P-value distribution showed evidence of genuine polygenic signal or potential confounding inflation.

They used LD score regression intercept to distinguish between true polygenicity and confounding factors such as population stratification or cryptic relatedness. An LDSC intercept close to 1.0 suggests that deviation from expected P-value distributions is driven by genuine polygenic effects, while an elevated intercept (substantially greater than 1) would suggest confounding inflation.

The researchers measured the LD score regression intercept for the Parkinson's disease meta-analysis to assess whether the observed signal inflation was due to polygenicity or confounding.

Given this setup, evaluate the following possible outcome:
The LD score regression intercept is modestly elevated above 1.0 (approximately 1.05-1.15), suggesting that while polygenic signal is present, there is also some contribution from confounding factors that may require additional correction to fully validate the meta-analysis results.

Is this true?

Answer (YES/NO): NO